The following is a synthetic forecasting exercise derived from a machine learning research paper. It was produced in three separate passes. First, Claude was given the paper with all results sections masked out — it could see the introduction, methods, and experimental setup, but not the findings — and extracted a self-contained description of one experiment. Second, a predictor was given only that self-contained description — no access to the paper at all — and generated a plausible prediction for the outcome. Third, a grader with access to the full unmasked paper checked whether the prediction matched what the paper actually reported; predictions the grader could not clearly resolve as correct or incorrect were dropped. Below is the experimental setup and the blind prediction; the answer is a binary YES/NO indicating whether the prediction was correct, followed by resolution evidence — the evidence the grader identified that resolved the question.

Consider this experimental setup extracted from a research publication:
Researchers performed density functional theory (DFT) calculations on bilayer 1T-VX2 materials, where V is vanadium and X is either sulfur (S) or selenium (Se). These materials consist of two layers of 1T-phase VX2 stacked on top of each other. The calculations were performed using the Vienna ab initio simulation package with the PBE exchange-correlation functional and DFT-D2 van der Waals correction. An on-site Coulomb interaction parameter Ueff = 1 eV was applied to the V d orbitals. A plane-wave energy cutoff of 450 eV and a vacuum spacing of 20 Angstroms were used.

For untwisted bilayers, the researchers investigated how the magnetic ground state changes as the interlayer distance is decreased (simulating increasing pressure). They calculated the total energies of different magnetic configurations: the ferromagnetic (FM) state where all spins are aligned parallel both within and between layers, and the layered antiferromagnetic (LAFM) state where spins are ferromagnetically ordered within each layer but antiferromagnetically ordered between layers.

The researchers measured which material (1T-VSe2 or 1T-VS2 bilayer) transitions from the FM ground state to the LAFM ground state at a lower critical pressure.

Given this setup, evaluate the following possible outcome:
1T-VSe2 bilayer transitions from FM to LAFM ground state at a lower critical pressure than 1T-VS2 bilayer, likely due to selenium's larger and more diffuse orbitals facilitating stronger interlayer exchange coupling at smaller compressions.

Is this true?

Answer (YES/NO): YES